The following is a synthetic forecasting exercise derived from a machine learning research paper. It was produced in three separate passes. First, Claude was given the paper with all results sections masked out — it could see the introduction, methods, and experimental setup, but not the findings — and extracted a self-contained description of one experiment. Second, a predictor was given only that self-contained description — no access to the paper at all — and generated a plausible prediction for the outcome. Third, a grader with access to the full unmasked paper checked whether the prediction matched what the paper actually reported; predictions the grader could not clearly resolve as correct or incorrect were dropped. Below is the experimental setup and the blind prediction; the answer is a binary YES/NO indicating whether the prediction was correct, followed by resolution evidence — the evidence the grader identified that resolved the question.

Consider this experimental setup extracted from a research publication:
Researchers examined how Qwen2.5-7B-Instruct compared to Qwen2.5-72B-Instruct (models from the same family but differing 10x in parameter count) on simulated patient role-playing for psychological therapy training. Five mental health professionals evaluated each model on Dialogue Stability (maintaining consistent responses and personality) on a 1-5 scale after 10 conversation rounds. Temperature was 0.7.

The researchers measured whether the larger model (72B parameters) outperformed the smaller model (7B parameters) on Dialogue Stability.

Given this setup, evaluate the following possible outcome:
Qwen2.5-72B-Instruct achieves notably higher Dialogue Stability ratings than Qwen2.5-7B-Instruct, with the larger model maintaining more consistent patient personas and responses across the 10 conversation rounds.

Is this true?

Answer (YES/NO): NO